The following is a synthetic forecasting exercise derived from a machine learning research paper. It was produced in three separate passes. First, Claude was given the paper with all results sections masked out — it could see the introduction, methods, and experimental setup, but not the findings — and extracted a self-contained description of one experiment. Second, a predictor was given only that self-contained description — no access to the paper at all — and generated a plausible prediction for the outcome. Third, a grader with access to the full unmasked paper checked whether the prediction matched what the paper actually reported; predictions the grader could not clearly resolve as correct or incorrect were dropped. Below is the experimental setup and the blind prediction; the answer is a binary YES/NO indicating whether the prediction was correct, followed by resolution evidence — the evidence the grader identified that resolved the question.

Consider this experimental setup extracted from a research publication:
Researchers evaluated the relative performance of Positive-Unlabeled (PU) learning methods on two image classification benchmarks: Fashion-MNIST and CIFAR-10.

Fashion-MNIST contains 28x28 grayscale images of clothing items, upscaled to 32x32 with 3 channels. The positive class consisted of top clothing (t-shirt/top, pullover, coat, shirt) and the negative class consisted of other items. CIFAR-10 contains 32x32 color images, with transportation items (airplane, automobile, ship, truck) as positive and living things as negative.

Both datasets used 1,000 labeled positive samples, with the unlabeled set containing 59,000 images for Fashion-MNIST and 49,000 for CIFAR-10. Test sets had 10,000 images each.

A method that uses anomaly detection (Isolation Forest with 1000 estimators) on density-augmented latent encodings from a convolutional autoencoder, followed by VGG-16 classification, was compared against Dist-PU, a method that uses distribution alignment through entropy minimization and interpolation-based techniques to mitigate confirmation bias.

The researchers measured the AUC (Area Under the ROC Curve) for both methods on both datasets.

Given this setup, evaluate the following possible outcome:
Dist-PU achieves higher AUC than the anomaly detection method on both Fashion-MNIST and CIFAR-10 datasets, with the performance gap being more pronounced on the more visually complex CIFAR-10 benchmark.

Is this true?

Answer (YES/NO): YES